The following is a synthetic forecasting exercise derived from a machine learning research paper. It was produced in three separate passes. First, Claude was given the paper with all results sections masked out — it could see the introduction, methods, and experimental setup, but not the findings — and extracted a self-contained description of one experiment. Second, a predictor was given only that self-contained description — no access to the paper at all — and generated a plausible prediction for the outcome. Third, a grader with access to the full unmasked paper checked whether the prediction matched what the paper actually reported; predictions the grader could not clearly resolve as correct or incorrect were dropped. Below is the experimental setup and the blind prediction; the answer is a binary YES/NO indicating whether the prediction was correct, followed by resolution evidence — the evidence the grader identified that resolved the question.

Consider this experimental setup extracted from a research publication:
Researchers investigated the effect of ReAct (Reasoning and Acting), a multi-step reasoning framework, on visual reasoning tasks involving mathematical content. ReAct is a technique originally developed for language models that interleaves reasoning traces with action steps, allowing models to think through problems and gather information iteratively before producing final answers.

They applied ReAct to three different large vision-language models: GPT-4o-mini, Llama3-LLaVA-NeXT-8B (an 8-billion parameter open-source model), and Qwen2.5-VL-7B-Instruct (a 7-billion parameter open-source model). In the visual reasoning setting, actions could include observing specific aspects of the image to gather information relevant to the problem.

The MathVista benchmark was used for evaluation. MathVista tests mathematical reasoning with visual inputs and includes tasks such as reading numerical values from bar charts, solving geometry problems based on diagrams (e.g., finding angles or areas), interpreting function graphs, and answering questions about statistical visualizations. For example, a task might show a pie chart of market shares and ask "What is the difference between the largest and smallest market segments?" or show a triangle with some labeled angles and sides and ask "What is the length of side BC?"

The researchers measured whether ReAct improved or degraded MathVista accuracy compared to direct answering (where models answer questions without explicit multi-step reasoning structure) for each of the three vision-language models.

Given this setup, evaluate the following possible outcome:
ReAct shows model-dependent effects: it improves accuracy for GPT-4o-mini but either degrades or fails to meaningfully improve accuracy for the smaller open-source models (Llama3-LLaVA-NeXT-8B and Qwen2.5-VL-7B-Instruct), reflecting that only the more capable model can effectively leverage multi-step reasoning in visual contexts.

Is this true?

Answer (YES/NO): NO